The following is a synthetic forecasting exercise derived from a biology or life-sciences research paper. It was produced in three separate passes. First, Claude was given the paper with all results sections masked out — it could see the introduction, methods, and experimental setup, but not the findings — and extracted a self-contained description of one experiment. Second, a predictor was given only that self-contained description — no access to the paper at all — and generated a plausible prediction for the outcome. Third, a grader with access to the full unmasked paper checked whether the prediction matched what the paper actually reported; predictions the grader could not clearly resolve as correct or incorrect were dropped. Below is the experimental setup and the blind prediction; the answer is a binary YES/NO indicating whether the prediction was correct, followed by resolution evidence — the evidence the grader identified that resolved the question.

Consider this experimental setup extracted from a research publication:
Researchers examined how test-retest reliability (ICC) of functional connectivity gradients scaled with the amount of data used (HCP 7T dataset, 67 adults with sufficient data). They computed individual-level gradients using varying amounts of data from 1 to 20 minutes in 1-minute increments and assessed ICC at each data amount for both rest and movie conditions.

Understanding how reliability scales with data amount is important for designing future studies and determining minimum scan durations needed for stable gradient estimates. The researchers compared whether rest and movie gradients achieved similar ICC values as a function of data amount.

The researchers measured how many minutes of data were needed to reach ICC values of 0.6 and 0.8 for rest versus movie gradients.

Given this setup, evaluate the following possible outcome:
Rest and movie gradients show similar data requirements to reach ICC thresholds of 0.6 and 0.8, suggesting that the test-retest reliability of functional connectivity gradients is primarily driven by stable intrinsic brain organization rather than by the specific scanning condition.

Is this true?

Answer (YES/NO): YES